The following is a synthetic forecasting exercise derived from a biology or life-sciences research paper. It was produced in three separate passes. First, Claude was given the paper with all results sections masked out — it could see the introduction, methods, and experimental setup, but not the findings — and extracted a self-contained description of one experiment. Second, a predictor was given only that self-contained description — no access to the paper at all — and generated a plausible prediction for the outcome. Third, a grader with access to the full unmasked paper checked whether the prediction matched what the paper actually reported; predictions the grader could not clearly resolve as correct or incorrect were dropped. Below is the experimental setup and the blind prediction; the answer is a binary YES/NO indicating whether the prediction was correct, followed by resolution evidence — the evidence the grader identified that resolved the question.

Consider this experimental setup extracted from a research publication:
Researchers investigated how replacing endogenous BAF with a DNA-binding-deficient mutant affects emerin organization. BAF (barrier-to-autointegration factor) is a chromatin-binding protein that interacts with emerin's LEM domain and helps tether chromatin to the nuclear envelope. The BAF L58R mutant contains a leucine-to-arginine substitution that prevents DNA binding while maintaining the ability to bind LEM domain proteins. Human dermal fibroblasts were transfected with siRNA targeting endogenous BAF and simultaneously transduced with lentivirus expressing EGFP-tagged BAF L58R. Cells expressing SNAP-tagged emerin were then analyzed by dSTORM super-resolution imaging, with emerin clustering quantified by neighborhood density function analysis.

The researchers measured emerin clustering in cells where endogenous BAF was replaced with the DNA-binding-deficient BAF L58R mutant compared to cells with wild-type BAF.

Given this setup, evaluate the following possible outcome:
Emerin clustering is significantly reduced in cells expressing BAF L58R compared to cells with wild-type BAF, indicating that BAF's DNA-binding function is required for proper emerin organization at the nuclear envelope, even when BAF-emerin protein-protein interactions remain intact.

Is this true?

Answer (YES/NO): NO